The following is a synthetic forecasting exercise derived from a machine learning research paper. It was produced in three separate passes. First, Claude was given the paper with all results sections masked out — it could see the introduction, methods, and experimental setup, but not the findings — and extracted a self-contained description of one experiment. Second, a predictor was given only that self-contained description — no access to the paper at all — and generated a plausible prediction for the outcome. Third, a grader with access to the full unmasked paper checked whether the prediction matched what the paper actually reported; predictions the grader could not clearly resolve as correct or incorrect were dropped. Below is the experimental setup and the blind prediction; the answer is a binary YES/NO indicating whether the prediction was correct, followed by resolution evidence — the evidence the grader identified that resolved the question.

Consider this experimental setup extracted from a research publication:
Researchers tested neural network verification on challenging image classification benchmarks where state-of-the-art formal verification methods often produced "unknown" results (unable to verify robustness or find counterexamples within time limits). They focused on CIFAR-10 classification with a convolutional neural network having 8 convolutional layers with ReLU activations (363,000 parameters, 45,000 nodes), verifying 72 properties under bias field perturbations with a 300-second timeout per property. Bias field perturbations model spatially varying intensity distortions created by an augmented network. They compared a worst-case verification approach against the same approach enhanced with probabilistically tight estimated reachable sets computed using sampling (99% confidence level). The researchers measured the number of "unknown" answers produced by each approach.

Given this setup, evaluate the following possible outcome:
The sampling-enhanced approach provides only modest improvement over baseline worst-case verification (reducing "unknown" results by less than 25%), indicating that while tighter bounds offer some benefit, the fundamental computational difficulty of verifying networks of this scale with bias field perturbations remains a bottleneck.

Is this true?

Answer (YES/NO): NO